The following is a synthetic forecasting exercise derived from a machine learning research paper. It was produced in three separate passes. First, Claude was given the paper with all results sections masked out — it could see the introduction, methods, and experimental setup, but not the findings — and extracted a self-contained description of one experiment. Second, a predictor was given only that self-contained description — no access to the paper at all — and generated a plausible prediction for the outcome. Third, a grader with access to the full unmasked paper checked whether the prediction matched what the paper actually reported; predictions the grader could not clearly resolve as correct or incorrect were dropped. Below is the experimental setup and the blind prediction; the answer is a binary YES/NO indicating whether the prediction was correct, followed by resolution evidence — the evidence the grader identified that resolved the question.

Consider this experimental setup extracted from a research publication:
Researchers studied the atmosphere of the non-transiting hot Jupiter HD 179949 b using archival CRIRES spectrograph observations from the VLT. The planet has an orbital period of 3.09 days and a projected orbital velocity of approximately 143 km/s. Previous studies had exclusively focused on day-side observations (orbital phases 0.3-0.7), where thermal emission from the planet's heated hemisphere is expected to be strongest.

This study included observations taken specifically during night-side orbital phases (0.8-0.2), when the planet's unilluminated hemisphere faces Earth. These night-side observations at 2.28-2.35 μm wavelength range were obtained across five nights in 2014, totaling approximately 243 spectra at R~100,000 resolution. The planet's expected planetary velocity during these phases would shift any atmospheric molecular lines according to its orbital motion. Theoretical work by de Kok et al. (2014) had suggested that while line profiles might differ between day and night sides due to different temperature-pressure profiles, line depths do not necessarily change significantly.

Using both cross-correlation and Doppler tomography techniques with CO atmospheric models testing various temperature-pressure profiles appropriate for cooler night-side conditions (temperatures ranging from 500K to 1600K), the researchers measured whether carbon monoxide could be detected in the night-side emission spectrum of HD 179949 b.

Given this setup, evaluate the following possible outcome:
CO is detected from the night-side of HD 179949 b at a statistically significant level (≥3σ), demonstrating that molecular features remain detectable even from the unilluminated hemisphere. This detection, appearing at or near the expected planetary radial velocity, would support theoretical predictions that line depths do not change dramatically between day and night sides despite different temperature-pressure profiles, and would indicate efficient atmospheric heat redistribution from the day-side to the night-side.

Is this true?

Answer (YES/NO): YES